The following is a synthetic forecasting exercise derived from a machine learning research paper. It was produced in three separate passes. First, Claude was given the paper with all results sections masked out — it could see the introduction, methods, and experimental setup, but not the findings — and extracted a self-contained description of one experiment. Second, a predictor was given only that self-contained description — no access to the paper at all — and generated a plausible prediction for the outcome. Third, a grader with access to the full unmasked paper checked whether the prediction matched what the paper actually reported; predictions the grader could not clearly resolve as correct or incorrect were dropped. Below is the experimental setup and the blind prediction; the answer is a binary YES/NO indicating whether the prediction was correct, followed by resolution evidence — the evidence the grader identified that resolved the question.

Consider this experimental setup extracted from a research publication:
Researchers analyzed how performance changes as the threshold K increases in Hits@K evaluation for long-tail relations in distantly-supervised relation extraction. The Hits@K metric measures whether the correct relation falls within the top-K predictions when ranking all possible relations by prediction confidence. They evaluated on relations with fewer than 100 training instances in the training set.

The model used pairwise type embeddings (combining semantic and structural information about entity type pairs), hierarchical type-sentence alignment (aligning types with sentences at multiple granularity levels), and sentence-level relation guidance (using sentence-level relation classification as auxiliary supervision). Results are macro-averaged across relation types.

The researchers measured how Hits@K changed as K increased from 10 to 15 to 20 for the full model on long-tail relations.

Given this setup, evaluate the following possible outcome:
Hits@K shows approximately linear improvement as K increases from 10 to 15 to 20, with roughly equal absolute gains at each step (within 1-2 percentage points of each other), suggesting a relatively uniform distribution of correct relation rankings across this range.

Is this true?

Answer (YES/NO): NO